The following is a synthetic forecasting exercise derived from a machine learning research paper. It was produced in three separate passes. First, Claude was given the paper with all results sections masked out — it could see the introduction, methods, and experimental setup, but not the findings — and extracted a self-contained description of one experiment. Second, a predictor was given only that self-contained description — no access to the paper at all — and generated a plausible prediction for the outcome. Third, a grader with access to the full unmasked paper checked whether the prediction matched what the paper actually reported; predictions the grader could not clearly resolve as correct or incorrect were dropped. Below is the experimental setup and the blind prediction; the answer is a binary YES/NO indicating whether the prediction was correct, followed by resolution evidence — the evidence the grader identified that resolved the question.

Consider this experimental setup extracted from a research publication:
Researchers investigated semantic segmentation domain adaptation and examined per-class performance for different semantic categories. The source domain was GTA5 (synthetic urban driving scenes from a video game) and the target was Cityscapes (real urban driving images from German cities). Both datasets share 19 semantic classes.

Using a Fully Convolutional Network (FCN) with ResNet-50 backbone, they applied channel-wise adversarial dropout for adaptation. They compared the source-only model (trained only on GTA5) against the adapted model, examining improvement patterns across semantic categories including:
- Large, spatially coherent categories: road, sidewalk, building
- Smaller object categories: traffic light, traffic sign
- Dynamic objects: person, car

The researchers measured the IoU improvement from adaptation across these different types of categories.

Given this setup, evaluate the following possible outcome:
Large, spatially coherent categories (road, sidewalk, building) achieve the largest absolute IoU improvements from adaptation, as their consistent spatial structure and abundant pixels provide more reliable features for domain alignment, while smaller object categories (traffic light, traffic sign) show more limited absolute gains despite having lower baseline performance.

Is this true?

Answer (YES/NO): NO